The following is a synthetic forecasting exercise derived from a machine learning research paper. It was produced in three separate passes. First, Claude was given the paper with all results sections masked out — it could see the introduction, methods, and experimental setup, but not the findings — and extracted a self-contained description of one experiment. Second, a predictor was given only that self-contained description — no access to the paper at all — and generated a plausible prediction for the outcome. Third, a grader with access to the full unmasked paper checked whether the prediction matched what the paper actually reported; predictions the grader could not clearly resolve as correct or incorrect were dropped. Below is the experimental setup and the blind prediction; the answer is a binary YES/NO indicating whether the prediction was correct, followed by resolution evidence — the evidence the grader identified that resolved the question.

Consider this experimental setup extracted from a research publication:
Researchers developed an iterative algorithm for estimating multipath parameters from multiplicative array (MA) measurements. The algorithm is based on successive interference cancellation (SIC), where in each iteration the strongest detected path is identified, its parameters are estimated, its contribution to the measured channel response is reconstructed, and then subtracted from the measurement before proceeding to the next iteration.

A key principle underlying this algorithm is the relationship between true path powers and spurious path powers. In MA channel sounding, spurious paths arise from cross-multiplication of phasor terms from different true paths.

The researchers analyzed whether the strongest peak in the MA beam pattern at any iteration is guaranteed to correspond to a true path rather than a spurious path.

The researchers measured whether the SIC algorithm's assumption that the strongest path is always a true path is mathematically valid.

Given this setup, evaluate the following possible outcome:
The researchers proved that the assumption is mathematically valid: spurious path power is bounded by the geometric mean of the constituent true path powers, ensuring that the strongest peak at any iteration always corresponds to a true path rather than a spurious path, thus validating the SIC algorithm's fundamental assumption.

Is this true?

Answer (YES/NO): YES